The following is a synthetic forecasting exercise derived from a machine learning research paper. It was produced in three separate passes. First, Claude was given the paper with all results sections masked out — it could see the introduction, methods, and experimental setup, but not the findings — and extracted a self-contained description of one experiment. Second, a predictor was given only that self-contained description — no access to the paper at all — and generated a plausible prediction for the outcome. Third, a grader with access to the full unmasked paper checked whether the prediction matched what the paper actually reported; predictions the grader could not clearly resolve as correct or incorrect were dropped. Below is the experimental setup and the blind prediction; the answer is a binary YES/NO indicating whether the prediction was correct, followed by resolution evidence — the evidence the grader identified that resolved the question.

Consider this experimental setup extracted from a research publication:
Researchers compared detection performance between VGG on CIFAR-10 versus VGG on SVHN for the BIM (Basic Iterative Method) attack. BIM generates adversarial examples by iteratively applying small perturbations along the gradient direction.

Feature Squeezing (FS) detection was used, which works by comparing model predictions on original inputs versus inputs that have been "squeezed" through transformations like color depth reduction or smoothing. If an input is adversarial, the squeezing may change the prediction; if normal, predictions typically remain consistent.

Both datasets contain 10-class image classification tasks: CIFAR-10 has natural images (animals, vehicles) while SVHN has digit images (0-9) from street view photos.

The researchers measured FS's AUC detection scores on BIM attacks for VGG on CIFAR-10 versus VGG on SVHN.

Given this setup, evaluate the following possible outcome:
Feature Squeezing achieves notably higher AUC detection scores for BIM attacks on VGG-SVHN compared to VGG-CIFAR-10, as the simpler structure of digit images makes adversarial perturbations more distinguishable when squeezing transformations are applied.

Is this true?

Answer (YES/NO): YES